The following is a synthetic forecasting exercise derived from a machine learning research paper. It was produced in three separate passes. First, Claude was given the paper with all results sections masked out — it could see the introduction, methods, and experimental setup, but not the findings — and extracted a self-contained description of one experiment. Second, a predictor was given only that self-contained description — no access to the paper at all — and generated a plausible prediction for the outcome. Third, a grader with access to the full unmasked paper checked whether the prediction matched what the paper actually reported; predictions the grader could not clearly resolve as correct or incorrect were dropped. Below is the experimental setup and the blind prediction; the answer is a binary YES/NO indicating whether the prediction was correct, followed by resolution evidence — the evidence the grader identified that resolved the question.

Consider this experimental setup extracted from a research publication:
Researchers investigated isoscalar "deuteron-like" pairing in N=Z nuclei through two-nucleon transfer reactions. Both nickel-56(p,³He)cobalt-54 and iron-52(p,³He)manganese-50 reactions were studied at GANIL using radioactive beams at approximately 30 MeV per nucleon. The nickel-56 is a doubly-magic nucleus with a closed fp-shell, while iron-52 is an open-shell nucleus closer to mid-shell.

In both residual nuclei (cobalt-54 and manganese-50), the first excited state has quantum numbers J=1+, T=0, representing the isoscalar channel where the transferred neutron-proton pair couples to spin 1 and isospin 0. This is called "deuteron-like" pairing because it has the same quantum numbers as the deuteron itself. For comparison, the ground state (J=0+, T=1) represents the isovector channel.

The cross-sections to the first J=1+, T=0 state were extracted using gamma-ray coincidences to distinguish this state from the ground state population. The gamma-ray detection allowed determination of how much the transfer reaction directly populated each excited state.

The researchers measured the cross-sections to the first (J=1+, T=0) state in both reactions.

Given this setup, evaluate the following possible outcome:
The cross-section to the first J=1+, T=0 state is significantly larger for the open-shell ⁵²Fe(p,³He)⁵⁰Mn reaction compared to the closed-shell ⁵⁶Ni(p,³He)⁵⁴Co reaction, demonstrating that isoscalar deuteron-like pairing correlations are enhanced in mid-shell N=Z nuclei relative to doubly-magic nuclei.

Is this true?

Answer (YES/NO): NO